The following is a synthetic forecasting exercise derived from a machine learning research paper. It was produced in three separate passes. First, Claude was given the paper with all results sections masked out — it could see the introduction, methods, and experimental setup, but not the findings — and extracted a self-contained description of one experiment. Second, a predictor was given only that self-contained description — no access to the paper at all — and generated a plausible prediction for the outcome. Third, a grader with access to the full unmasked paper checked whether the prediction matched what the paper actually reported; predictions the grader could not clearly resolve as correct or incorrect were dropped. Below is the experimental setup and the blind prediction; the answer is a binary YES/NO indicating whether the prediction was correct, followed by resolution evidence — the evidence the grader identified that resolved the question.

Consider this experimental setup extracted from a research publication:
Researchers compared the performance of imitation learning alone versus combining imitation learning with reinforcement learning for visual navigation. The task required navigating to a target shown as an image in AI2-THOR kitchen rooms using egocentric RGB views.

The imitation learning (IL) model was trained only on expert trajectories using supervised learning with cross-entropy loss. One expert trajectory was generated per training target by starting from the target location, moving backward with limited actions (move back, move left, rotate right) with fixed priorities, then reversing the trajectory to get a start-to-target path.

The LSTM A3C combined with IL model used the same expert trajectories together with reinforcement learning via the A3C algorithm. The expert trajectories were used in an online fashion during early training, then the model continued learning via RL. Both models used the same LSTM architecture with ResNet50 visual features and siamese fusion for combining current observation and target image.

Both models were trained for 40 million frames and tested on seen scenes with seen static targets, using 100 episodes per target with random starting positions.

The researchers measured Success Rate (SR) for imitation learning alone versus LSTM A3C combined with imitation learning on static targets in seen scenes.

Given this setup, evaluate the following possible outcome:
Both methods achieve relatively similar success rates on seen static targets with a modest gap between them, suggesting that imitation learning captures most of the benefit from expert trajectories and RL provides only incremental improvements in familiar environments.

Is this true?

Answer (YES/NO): NO